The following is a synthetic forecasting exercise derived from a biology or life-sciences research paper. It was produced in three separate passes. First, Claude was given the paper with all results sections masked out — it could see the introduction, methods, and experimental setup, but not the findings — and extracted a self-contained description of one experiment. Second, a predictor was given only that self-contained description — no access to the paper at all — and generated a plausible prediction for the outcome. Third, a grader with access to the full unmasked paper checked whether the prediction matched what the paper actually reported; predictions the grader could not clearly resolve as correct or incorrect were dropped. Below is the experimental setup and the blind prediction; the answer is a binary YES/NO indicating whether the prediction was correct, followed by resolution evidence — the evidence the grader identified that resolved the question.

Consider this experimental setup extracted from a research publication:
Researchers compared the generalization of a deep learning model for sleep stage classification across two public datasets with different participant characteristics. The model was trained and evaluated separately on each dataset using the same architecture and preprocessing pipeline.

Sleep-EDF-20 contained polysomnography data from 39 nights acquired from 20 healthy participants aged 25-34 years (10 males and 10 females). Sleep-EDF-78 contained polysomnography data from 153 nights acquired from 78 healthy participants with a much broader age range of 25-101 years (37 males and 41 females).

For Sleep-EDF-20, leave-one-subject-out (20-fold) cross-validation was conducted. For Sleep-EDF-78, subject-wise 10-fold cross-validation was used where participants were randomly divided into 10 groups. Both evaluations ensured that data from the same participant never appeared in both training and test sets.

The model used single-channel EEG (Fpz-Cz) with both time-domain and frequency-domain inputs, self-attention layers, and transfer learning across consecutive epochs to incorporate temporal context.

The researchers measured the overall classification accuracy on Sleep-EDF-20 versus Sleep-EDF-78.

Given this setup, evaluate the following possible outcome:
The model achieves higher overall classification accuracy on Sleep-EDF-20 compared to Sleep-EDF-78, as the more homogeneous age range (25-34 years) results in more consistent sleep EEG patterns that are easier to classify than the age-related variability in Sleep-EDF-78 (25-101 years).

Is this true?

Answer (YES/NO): YES